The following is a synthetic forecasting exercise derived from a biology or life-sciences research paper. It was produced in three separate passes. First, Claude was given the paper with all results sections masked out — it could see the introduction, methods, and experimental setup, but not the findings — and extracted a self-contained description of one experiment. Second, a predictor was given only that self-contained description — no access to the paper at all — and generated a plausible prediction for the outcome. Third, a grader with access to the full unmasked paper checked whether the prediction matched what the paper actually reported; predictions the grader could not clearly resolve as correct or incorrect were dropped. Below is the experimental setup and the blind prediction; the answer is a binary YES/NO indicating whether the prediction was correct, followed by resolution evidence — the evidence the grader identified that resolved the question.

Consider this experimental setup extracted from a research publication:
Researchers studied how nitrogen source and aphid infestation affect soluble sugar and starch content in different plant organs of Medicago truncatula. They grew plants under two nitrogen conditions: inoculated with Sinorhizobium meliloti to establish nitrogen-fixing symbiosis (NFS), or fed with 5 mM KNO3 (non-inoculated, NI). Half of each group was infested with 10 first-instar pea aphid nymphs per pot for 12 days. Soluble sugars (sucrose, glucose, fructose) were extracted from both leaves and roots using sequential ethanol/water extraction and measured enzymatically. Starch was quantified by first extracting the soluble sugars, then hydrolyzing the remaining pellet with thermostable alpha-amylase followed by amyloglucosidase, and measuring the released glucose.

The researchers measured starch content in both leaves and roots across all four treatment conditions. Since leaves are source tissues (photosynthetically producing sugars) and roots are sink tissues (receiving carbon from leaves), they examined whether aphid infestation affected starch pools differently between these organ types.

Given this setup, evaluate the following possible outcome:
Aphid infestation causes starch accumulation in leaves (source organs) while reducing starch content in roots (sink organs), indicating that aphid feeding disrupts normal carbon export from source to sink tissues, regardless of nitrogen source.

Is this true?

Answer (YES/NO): NO